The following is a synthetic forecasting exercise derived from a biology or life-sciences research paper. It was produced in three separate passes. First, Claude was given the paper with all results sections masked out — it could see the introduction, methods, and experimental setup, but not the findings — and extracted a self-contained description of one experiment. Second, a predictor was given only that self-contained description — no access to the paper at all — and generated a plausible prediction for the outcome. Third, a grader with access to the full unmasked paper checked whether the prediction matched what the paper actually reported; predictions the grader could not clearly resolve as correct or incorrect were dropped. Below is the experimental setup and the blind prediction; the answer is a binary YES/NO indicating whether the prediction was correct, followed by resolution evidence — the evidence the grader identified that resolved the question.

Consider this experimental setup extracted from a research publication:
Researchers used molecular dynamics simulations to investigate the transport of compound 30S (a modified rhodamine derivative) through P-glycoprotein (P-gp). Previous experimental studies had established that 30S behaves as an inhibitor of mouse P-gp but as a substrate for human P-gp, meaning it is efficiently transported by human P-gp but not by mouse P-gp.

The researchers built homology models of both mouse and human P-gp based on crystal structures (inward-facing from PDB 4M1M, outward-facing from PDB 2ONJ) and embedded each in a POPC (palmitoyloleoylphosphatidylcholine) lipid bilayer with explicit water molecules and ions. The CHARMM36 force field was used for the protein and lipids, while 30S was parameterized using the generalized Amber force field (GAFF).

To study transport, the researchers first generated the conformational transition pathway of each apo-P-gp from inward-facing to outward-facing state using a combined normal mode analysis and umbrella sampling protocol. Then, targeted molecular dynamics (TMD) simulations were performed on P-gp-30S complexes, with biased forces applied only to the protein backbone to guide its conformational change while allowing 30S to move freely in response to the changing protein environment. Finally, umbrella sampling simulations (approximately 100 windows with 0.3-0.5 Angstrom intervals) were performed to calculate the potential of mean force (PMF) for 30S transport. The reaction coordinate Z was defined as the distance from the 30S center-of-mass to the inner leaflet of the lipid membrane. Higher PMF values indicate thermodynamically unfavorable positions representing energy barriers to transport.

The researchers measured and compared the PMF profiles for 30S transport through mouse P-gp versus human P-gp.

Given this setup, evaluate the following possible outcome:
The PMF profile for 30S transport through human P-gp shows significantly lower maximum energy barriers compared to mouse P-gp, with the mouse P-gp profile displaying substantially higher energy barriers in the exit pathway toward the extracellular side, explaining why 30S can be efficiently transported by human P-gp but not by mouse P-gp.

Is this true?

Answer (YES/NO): YES